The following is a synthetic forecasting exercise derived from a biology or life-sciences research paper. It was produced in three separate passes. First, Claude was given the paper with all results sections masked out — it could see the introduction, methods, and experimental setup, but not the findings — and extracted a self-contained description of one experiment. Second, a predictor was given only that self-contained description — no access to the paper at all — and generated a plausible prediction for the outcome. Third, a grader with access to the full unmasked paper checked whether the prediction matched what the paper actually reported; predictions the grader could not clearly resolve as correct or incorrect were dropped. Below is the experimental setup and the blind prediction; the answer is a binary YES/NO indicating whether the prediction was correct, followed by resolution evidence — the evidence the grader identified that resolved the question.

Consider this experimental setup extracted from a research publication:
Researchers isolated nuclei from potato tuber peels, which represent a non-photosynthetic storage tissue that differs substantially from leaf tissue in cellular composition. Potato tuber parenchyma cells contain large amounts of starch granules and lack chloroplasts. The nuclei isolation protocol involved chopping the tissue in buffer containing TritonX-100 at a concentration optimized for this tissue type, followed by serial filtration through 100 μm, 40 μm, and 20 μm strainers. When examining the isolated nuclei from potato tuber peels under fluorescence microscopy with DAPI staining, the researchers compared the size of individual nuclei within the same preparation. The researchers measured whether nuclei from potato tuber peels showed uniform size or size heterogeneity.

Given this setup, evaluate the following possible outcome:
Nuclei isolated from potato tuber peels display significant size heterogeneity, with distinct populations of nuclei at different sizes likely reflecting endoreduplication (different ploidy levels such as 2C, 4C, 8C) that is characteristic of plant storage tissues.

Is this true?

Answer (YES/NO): YES